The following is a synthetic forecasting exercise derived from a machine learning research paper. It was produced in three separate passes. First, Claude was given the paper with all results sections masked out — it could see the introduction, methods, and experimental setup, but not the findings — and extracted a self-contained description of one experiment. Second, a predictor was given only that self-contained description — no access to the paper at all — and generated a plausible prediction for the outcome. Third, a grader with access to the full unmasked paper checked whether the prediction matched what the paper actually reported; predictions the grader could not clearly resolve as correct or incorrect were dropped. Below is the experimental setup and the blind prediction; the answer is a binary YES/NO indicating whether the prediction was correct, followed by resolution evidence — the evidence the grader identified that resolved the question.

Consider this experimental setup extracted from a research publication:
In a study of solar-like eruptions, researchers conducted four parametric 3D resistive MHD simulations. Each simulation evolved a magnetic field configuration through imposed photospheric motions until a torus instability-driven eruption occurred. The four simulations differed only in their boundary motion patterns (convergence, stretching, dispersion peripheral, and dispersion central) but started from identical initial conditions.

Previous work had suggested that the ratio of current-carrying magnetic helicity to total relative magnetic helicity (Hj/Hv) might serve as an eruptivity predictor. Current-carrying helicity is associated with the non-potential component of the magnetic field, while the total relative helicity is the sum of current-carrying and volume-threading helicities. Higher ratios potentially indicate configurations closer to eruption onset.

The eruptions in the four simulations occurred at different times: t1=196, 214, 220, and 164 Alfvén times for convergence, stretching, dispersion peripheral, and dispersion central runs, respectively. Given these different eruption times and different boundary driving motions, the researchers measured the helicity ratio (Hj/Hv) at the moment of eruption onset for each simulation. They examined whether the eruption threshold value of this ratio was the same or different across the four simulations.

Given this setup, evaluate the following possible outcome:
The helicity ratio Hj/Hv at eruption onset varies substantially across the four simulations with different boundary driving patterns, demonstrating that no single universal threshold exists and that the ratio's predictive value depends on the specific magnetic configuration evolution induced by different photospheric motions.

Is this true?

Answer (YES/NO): NO